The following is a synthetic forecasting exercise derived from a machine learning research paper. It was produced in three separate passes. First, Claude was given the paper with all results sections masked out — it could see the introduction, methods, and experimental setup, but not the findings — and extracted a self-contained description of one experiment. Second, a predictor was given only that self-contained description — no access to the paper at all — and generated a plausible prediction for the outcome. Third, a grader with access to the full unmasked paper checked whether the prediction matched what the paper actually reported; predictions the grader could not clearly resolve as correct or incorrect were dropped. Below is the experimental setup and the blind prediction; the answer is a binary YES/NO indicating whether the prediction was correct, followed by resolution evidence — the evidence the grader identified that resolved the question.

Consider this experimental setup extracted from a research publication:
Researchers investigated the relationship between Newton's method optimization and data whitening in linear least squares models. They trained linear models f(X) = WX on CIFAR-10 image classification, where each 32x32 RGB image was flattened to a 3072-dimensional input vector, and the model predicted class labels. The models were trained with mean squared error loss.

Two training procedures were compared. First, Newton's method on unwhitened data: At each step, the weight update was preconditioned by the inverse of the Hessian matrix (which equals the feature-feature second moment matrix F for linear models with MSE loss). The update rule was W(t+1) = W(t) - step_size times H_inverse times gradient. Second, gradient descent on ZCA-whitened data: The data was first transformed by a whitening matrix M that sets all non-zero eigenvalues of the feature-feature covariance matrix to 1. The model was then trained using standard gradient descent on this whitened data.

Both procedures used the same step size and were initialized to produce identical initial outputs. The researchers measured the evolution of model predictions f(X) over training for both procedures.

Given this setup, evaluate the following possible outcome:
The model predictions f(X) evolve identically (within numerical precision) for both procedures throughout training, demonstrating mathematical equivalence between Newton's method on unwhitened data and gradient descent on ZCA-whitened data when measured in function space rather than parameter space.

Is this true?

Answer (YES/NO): YES